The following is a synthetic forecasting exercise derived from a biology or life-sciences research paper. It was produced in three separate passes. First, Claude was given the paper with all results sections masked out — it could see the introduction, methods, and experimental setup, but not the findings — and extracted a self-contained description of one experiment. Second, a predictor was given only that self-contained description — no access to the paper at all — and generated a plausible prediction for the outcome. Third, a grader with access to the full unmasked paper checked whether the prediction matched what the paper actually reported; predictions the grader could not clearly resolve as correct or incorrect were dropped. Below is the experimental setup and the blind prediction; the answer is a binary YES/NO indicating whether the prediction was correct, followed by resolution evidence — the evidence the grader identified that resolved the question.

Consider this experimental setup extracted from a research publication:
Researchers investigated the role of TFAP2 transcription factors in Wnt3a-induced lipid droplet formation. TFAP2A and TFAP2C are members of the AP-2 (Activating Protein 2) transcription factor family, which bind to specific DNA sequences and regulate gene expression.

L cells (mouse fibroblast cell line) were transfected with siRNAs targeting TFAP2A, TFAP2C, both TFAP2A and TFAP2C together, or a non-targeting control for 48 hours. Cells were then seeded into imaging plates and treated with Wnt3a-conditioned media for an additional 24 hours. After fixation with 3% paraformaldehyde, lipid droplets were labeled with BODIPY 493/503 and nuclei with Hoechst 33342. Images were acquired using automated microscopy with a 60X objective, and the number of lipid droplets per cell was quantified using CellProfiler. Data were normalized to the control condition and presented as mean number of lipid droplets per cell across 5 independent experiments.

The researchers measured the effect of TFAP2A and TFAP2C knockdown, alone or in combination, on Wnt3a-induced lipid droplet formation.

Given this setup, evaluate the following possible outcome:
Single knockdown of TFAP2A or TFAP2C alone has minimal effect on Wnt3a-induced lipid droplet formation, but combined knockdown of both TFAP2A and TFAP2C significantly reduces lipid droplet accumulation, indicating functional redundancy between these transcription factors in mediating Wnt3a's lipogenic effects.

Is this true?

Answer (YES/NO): YES